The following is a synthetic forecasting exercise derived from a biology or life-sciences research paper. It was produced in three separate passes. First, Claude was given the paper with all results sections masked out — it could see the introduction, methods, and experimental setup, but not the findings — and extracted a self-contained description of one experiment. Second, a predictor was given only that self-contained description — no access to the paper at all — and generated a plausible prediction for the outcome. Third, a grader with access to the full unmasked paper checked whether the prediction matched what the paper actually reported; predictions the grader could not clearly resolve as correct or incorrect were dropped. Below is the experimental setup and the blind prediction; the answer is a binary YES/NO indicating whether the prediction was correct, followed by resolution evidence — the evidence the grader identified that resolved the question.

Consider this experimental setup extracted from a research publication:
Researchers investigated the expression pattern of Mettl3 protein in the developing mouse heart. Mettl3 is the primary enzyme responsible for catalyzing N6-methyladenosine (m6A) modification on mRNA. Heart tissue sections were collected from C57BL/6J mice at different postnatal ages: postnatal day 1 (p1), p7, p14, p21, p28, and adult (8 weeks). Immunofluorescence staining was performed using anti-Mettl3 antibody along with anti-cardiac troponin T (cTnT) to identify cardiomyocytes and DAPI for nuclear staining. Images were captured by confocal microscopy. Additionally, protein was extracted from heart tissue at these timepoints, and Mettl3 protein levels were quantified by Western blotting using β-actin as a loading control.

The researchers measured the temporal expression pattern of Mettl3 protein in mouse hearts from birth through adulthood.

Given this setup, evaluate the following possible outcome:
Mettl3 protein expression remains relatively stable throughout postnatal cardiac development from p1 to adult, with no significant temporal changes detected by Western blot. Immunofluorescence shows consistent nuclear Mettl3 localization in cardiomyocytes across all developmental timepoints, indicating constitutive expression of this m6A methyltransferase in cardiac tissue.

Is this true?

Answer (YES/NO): NO